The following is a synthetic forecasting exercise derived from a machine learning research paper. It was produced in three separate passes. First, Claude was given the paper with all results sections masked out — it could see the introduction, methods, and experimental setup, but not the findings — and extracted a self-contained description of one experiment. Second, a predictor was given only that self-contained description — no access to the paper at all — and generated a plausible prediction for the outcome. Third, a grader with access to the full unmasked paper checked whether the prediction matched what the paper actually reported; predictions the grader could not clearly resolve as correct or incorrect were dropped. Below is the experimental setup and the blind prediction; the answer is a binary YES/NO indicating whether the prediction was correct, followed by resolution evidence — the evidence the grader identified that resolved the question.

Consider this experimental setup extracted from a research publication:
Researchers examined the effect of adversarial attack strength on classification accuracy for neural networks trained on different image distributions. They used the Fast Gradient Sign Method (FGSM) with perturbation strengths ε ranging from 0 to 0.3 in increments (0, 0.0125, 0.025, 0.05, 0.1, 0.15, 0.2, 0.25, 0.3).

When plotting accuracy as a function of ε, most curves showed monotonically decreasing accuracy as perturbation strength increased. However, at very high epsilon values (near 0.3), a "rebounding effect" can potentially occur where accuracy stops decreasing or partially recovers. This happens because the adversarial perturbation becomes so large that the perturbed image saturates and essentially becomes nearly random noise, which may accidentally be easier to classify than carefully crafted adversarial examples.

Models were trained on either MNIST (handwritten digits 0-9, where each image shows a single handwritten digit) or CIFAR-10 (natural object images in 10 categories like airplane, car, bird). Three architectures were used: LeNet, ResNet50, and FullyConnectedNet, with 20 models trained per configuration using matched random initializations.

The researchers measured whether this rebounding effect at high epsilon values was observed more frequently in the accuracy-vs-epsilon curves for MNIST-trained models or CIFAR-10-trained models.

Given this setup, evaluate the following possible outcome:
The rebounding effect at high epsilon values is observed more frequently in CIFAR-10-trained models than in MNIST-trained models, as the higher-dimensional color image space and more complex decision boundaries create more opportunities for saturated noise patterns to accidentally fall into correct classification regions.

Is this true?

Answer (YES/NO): YES